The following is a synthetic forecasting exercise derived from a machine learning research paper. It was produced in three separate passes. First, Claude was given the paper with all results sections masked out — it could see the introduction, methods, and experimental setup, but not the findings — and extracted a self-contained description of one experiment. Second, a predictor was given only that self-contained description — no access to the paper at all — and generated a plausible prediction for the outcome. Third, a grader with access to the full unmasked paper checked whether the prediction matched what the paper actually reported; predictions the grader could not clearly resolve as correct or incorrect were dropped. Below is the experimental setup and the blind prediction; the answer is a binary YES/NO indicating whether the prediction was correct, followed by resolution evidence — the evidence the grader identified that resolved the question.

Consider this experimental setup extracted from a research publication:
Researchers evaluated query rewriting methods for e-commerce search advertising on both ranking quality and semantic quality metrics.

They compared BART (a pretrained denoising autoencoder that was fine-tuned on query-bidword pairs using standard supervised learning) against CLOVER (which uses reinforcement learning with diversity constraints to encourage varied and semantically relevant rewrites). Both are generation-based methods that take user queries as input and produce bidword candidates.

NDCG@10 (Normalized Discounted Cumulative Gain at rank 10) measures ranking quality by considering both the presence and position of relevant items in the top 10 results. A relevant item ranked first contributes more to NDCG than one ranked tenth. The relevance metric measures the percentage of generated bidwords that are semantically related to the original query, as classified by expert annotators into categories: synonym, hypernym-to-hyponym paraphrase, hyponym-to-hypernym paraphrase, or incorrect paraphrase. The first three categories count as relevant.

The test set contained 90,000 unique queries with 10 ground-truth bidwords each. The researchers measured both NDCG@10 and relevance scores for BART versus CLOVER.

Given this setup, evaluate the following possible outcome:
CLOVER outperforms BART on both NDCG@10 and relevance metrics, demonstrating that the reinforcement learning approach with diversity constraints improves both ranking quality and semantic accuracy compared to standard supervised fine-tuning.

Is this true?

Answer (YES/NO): NO